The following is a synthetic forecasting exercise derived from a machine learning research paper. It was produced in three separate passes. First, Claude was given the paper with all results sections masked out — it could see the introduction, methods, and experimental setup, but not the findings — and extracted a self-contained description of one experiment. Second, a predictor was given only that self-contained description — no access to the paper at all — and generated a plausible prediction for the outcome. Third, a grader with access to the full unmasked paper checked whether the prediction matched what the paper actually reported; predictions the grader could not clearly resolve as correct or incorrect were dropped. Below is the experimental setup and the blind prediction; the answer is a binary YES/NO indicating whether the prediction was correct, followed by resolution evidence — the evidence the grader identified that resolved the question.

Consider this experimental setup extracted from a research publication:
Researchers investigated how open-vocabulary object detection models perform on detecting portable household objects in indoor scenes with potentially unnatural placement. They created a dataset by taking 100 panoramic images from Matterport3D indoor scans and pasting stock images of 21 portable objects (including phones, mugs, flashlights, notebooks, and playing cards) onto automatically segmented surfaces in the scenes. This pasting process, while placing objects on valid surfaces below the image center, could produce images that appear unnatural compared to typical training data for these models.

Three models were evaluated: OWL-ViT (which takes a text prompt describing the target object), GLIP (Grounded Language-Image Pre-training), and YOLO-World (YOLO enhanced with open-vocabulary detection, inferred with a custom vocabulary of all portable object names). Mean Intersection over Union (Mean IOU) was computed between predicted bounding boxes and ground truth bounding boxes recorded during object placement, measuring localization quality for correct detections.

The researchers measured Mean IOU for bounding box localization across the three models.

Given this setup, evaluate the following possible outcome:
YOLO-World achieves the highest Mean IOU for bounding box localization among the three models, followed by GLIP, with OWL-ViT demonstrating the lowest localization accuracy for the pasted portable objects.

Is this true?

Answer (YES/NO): NO